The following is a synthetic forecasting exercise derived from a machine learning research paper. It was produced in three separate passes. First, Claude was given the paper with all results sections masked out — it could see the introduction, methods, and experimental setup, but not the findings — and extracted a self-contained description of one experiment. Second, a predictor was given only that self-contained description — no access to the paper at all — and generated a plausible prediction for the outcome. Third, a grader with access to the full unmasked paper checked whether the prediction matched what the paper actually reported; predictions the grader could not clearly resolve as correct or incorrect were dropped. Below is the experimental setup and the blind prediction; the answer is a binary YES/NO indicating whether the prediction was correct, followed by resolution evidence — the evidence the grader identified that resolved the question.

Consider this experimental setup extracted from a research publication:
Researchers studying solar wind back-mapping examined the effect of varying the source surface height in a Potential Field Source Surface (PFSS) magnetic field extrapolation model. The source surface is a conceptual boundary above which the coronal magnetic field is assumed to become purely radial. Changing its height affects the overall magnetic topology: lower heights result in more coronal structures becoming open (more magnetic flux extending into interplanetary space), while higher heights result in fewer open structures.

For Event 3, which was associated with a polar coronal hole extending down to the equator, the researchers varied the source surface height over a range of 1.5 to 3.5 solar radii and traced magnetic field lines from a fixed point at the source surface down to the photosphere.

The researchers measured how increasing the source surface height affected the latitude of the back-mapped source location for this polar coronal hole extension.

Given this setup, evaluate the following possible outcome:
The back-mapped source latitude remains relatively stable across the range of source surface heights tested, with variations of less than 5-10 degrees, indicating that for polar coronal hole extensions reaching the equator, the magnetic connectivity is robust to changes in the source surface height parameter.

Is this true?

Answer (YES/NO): NO